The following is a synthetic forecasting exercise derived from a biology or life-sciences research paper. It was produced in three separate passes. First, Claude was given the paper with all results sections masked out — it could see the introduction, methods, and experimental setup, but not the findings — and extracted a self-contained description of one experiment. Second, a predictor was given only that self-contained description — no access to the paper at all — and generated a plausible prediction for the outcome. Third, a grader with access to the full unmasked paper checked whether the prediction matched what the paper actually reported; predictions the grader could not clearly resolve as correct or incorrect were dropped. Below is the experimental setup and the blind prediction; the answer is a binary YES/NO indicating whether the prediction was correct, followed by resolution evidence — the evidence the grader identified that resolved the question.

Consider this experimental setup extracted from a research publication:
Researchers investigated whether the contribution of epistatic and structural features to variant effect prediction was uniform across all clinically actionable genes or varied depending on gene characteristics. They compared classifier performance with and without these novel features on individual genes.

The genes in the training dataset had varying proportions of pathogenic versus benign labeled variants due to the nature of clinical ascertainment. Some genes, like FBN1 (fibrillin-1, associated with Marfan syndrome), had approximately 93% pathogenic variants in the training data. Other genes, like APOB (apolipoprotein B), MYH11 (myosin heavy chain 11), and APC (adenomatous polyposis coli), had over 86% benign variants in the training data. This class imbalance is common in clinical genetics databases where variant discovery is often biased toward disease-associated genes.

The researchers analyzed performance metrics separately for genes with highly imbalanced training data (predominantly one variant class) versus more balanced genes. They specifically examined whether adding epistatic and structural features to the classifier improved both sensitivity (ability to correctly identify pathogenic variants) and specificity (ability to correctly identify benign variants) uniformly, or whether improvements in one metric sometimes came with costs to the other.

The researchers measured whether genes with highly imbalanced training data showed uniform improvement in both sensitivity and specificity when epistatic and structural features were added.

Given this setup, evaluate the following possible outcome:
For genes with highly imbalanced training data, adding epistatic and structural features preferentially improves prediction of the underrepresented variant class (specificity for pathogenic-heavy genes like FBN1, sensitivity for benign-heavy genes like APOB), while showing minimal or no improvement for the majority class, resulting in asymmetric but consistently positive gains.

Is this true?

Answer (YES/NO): NO